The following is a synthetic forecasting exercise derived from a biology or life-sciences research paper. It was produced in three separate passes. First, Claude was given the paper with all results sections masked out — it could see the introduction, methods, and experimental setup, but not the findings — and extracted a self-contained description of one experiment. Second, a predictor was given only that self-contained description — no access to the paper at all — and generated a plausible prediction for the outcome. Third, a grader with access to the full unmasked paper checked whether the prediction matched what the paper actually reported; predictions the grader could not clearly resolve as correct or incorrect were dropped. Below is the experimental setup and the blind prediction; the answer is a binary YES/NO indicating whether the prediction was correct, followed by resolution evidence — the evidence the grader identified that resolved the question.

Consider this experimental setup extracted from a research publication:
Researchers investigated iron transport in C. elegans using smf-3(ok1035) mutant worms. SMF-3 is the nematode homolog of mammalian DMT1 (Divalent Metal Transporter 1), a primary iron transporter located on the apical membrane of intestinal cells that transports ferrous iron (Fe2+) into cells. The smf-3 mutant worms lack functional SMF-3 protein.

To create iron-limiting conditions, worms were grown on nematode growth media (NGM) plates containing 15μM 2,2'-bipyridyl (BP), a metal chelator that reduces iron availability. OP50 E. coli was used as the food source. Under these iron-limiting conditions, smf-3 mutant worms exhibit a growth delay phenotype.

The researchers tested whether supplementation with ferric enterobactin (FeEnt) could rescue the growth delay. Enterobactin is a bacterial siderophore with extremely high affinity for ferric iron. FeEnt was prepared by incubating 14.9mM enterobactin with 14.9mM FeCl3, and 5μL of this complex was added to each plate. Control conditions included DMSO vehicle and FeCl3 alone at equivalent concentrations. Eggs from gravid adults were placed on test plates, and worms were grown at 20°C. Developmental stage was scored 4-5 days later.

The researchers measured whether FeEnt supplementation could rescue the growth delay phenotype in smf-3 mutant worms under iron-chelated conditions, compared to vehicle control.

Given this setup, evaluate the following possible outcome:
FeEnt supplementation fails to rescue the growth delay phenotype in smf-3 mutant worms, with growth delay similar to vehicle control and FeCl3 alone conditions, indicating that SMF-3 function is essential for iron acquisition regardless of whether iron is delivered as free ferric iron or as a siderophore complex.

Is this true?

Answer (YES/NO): NO